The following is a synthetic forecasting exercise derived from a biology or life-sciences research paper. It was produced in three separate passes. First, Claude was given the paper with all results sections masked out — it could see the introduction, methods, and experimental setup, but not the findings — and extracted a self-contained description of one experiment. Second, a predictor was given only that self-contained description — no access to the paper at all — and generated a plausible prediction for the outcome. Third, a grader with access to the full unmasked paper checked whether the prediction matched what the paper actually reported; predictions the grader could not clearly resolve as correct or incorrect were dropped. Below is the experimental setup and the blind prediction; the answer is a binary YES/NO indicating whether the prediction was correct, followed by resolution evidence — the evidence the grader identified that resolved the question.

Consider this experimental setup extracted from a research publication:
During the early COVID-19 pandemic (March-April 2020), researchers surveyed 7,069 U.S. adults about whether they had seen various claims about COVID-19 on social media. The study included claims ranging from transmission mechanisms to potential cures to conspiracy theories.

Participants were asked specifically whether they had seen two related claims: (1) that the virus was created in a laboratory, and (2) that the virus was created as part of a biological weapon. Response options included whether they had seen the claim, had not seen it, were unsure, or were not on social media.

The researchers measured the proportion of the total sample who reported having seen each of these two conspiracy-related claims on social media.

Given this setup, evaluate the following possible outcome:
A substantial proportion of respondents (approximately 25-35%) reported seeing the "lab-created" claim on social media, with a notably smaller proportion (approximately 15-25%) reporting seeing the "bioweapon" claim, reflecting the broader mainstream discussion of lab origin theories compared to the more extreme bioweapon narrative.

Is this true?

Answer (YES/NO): NO